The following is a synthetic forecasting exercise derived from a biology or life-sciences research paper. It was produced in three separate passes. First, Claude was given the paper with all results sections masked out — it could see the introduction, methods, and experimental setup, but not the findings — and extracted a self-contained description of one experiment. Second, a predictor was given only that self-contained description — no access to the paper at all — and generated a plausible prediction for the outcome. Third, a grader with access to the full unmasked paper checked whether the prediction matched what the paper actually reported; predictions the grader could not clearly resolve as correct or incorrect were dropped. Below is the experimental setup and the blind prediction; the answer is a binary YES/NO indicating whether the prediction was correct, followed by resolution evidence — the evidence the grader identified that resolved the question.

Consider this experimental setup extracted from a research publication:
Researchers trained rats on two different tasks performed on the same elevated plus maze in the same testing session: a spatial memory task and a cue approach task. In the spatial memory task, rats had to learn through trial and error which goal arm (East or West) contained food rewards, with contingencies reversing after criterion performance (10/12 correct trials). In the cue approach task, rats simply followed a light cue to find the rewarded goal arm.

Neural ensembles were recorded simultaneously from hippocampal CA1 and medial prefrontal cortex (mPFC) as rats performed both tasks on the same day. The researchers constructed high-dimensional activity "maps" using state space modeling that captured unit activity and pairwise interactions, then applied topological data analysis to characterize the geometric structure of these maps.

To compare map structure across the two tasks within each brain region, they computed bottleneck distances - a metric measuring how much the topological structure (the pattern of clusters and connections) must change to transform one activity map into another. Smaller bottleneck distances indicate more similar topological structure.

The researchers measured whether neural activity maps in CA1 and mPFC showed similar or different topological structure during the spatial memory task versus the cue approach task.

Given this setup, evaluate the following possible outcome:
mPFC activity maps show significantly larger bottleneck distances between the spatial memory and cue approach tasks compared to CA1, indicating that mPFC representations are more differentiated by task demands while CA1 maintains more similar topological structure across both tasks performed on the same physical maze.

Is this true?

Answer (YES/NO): NO